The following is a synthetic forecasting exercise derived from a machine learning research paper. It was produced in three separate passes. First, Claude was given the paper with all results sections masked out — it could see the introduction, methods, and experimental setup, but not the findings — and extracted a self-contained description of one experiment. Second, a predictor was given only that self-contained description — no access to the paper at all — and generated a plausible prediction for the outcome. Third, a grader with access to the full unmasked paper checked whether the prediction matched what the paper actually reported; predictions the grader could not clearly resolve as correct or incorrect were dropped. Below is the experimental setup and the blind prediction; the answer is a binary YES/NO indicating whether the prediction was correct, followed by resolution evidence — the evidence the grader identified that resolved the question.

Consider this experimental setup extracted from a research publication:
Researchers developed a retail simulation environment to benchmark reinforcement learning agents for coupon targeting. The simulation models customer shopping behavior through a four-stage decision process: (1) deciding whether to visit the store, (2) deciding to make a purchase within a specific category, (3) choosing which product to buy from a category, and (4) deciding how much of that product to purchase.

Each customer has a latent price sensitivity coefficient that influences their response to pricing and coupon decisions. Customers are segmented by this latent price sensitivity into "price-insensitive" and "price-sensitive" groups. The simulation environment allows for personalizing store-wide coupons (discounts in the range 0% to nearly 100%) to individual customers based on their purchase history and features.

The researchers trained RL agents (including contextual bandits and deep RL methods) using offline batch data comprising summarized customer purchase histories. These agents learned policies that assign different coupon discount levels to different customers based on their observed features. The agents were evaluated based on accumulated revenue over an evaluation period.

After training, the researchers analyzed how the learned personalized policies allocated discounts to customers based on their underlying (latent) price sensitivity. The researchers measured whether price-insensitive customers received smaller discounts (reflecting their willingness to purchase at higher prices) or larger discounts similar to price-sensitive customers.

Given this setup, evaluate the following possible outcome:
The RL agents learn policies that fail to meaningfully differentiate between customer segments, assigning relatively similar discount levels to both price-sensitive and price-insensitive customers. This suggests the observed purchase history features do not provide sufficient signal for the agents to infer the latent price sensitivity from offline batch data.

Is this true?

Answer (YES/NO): NO